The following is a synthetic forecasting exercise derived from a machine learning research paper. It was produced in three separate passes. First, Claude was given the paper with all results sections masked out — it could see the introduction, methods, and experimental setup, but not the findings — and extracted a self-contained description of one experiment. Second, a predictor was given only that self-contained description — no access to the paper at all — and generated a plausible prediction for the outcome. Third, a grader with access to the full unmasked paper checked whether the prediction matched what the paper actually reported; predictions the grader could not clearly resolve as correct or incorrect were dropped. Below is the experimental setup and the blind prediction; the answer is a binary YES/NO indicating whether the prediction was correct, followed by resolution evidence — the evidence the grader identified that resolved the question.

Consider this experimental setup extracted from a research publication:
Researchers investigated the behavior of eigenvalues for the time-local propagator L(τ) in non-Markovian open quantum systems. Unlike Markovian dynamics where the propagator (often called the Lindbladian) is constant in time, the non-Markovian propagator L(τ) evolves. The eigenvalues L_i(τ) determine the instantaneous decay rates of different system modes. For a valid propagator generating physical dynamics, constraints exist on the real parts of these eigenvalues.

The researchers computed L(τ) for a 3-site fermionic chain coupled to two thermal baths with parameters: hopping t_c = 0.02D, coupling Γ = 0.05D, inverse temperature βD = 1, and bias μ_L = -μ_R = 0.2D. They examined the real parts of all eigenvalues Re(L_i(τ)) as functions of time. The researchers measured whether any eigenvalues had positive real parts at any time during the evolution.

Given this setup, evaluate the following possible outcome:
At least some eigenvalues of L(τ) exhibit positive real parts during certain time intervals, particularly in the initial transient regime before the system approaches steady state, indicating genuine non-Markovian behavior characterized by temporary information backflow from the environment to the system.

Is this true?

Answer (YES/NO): NO